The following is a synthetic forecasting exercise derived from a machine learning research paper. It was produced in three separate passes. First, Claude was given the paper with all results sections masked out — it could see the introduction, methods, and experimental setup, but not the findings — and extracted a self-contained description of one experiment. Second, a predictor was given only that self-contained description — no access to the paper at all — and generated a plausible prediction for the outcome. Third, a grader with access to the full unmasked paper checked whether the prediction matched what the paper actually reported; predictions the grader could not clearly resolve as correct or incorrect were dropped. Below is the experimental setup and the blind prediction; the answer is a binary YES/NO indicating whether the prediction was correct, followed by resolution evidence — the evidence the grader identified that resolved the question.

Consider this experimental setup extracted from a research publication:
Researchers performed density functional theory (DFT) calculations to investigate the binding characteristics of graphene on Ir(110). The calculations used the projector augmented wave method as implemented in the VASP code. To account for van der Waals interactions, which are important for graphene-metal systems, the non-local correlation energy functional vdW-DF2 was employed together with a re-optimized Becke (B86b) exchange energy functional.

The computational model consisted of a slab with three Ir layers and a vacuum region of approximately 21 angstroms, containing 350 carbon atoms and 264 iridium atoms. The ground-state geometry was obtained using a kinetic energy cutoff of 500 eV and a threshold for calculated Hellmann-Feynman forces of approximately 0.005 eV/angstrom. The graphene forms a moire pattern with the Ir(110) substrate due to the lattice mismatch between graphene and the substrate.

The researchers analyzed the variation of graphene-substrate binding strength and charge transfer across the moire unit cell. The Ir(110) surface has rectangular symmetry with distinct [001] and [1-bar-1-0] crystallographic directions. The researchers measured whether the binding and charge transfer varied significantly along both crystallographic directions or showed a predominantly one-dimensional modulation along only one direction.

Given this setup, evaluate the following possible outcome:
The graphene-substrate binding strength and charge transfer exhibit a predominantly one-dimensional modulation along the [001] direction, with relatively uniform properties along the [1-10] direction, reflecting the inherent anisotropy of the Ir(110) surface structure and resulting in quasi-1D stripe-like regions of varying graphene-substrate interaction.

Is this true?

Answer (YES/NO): NO